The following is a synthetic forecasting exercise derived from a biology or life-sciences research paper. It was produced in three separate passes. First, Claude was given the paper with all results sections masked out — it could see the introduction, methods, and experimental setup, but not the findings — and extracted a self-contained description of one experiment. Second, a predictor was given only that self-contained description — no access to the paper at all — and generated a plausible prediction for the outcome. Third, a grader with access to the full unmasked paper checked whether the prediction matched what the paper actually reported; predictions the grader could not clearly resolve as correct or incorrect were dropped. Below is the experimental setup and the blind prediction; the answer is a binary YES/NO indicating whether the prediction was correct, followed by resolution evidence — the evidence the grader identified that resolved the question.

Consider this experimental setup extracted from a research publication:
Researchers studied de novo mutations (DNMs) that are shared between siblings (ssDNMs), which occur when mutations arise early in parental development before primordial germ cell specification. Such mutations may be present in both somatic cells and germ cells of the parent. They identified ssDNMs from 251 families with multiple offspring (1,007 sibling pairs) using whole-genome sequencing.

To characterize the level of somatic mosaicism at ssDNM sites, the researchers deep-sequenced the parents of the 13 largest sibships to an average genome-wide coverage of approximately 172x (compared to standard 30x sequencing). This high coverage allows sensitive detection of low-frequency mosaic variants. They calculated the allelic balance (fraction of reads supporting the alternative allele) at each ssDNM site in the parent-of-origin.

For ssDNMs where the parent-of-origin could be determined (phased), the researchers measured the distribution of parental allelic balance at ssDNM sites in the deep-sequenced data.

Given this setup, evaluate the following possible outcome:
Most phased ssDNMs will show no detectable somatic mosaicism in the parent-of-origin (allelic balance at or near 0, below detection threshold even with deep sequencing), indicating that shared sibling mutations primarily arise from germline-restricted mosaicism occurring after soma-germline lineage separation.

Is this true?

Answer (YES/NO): NO